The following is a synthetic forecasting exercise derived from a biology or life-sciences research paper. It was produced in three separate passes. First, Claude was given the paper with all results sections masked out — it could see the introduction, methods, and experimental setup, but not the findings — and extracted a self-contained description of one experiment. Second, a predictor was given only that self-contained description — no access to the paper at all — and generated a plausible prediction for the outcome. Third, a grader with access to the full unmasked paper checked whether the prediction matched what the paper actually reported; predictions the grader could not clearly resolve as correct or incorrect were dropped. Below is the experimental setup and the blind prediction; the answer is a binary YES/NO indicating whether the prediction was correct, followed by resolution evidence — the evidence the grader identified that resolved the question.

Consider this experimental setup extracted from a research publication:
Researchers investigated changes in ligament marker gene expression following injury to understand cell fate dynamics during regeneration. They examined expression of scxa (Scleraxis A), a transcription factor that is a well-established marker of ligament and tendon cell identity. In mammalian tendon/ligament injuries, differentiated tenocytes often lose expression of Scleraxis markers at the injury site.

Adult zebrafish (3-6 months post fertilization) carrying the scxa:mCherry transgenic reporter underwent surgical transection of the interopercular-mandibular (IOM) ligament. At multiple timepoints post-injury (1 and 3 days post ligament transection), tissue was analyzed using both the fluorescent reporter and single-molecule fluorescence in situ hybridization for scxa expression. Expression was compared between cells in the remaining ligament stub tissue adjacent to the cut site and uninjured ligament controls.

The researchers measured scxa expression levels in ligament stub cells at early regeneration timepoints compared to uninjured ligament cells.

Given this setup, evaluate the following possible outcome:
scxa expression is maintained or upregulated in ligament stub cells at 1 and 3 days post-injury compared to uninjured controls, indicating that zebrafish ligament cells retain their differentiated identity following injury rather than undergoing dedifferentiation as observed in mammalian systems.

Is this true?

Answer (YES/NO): NO